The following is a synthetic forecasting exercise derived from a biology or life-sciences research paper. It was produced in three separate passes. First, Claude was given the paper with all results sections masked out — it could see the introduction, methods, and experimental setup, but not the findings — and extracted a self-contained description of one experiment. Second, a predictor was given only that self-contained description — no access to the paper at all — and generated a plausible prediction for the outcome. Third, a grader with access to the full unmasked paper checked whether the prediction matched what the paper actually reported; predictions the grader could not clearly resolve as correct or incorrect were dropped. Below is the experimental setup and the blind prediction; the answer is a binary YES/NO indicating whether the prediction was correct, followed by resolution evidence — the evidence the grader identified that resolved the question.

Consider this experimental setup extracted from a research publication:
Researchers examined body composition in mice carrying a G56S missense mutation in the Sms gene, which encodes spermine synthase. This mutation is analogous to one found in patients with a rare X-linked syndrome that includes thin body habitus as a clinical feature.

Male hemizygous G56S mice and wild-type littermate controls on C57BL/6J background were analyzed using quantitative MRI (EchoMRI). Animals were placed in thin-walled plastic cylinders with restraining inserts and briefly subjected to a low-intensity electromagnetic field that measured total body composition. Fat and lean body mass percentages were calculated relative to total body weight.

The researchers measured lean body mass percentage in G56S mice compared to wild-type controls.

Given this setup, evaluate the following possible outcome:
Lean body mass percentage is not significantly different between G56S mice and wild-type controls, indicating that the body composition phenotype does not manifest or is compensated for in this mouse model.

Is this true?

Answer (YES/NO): NO